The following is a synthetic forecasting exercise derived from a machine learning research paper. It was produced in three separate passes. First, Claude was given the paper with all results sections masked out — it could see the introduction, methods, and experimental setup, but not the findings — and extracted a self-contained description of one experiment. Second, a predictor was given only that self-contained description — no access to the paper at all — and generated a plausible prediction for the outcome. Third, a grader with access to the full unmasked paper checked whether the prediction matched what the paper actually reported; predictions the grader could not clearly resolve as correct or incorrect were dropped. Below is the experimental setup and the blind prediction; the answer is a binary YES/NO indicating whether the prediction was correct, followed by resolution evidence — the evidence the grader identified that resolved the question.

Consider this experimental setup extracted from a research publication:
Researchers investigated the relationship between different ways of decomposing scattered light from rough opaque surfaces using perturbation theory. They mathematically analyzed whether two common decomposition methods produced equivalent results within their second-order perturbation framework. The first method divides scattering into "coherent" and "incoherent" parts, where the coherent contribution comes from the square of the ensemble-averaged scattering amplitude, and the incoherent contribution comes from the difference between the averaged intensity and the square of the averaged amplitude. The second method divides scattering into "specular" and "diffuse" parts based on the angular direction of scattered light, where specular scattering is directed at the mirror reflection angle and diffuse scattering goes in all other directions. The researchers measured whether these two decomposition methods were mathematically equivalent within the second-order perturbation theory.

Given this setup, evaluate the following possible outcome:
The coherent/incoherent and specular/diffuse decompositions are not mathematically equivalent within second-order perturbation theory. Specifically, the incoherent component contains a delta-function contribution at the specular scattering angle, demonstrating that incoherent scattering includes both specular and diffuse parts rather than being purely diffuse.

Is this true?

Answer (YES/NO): NO